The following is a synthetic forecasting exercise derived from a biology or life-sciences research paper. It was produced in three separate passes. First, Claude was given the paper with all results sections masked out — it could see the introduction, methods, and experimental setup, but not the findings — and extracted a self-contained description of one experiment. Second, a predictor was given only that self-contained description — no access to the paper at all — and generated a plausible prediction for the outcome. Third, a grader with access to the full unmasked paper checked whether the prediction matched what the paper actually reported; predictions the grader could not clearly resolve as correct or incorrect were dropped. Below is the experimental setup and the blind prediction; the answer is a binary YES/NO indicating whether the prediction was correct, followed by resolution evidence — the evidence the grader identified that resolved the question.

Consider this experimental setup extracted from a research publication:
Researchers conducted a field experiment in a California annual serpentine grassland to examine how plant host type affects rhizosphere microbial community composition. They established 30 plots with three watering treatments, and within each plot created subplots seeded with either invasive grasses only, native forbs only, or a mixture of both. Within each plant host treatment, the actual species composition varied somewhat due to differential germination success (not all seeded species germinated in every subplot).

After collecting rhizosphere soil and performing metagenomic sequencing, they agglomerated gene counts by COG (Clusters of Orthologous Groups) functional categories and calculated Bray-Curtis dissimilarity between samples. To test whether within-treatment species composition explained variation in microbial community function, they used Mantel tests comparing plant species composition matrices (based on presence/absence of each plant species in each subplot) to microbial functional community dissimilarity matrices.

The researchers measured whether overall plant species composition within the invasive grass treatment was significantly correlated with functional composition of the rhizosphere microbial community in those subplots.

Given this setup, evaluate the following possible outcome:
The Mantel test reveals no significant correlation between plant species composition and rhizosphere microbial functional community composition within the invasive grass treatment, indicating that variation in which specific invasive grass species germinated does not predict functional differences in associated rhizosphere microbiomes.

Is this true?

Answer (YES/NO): YES